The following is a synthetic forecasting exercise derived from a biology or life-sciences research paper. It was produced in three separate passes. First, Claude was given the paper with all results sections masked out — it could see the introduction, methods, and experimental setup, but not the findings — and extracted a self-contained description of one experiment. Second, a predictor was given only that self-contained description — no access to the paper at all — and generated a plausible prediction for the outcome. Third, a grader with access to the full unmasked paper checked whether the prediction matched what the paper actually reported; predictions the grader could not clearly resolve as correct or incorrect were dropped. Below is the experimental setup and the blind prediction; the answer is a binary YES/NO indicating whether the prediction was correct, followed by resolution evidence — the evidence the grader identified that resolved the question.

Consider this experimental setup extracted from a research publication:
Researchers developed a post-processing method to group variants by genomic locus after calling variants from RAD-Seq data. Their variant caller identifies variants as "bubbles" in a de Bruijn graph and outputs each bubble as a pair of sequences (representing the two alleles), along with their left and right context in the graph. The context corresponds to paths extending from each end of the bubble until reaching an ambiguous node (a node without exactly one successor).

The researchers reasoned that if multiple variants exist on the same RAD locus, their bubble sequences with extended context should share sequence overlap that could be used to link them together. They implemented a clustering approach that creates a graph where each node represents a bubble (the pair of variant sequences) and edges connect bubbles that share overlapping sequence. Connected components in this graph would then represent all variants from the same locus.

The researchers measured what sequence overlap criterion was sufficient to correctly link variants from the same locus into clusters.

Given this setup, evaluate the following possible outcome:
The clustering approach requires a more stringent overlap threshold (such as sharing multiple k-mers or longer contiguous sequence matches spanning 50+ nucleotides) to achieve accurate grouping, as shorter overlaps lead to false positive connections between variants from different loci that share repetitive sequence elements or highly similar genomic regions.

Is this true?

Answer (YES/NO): NO